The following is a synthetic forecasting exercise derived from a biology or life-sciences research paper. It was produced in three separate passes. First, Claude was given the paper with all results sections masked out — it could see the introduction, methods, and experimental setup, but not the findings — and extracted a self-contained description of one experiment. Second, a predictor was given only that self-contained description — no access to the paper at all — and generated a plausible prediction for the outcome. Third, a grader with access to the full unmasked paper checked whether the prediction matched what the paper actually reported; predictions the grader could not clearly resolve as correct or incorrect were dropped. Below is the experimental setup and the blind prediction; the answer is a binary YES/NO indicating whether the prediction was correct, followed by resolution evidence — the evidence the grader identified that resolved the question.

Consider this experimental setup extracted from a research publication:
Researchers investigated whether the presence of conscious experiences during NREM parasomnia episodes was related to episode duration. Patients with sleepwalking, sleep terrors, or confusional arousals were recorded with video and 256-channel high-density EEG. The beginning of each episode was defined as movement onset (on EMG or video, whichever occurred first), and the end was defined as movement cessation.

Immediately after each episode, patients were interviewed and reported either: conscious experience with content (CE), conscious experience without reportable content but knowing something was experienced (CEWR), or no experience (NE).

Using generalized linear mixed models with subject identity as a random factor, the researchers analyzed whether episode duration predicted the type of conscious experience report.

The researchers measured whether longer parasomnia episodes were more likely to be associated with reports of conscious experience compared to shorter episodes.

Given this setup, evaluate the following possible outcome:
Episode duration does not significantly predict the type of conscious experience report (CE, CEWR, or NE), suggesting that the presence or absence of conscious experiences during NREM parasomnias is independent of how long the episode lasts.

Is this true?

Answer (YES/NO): YES